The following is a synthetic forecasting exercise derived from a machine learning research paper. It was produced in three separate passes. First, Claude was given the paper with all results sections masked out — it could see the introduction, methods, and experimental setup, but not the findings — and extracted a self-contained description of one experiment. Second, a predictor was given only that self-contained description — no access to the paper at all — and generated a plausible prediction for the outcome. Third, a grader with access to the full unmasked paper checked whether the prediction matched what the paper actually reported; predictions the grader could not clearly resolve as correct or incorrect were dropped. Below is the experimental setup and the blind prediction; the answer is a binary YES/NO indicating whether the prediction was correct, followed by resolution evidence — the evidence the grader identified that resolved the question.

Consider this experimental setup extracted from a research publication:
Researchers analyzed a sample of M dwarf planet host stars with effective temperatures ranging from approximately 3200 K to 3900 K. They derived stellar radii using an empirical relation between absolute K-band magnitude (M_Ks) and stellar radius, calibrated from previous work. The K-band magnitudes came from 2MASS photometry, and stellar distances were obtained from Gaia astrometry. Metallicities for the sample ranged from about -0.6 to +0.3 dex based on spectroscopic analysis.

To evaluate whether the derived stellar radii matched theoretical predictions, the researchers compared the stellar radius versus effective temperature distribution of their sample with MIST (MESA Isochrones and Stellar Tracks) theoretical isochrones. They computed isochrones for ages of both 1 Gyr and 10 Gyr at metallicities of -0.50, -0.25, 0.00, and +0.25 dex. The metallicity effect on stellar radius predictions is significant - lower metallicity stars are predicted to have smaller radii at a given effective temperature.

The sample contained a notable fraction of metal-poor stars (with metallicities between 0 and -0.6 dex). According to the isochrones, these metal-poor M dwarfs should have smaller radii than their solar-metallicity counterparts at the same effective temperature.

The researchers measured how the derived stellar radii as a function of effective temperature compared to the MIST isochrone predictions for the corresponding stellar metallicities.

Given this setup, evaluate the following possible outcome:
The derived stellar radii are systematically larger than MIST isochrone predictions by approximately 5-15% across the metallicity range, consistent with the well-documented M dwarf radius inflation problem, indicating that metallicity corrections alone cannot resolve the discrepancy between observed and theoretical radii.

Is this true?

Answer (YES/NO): NO